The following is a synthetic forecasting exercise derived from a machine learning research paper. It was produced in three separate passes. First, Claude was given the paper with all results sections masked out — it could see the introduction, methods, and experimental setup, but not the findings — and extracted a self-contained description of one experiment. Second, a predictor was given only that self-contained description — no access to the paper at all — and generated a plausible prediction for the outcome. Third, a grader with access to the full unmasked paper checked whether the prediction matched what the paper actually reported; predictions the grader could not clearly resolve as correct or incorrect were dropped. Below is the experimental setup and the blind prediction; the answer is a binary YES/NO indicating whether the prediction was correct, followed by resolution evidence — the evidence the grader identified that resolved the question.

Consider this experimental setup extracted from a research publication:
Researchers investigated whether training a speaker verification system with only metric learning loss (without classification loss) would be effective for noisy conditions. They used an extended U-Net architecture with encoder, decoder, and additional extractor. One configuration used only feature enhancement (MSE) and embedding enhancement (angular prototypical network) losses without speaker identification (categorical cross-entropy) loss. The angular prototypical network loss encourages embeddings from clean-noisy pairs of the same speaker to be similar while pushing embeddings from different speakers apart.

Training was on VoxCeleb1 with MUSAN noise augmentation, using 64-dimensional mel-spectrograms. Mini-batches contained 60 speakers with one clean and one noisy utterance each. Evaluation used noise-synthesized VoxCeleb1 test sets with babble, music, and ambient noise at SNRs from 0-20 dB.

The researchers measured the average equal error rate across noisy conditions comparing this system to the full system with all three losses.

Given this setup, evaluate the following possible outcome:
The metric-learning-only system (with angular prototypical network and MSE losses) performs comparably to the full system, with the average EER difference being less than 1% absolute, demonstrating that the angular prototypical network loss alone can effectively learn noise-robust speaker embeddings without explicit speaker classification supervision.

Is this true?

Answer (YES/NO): NO